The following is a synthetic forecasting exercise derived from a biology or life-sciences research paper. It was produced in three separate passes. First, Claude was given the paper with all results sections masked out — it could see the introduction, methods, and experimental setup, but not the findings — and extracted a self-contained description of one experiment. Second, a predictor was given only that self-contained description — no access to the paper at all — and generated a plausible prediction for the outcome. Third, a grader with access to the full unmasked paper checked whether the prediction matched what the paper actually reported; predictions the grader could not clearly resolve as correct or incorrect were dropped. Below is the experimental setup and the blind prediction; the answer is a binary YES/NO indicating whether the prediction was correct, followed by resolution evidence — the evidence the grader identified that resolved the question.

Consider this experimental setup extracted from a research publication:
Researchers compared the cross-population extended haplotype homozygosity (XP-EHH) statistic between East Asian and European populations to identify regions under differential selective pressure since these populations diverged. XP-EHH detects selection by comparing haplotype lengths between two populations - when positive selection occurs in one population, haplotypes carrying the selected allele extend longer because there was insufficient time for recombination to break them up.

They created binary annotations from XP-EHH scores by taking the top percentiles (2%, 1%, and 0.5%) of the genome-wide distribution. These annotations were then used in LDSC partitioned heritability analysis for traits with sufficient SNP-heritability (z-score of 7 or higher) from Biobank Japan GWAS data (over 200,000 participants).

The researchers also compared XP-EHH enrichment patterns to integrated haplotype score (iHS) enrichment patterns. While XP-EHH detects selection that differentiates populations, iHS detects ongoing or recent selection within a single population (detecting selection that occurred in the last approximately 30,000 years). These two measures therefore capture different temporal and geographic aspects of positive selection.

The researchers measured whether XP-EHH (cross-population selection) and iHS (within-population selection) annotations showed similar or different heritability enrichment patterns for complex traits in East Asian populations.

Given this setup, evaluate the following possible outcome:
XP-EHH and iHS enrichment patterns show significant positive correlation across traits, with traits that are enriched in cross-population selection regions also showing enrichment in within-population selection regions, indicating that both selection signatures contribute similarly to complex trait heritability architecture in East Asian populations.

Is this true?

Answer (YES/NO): NO